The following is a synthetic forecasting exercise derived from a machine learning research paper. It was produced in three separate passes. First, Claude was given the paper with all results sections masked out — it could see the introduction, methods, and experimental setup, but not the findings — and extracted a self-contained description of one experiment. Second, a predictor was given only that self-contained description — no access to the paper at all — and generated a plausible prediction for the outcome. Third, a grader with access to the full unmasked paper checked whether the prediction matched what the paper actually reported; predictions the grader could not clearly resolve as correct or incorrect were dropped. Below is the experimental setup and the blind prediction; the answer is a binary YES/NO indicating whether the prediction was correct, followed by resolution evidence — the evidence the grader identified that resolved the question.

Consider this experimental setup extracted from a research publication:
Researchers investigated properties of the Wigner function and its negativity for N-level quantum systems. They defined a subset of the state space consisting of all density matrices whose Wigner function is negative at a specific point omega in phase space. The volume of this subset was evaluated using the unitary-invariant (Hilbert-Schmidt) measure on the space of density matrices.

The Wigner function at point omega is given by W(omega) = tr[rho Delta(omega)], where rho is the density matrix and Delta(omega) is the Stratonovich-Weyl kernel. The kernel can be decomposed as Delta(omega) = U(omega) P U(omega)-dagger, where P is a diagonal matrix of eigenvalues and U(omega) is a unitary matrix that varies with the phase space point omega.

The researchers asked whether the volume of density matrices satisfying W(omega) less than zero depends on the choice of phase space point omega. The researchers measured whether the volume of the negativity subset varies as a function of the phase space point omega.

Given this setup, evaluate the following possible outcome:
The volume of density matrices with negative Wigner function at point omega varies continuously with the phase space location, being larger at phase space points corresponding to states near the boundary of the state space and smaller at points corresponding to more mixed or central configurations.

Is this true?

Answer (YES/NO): NO